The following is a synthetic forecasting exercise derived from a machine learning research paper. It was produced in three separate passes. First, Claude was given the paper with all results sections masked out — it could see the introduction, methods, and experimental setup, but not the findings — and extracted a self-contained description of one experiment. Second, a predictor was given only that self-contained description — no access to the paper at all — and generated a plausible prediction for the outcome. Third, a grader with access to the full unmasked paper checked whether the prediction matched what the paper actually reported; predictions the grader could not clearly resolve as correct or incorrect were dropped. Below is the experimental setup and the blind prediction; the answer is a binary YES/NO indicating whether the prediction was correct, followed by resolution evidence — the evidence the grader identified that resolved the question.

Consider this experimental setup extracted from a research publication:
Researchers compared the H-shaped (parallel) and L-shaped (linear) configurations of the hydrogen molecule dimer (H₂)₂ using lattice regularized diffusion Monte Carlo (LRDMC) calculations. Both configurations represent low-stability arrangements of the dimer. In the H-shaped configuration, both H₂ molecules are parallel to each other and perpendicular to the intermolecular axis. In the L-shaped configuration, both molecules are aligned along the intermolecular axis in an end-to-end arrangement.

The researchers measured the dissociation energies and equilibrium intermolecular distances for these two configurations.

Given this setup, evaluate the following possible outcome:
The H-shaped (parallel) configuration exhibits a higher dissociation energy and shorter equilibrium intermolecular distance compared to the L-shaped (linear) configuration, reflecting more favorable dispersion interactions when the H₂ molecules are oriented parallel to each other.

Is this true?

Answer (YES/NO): YES